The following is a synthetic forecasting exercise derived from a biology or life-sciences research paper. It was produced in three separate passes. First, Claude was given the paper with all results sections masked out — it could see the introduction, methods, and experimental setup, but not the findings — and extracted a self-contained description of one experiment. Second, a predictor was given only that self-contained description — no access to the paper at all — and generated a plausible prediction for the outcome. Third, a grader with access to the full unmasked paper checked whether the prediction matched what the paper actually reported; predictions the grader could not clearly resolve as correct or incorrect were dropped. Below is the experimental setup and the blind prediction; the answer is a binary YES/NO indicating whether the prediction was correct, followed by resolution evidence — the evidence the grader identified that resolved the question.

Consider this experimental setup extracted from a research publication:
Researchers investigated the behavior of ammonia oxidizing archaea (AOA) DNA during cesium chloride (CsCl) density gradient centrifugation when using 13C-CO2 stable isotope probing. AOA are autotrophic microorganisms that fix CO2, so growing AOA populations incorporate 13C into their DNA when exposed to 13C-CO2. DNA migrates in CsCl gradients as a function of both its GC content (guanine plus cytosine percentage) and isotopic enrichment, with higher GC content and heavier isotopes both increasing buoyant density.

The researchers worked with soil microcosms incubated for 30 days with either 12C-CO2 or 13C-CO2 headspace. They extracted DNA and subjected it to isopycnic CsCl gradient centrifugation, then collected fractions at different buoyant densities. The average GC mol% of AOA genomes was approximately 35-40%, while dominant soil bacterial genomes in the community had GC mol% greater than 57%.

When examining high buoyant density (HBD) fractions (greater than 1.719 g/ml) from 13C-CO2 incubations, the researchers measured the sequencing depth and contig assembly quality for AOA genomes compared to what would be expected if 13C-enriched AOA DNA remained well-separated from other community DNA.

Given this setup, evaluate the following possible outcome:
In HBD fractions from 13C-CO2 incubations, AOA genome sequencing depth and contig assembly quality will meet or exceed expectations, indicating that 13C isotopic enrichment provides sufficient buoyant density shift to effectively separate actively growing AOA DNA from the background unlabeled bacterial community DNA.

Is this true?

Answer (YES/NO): NO